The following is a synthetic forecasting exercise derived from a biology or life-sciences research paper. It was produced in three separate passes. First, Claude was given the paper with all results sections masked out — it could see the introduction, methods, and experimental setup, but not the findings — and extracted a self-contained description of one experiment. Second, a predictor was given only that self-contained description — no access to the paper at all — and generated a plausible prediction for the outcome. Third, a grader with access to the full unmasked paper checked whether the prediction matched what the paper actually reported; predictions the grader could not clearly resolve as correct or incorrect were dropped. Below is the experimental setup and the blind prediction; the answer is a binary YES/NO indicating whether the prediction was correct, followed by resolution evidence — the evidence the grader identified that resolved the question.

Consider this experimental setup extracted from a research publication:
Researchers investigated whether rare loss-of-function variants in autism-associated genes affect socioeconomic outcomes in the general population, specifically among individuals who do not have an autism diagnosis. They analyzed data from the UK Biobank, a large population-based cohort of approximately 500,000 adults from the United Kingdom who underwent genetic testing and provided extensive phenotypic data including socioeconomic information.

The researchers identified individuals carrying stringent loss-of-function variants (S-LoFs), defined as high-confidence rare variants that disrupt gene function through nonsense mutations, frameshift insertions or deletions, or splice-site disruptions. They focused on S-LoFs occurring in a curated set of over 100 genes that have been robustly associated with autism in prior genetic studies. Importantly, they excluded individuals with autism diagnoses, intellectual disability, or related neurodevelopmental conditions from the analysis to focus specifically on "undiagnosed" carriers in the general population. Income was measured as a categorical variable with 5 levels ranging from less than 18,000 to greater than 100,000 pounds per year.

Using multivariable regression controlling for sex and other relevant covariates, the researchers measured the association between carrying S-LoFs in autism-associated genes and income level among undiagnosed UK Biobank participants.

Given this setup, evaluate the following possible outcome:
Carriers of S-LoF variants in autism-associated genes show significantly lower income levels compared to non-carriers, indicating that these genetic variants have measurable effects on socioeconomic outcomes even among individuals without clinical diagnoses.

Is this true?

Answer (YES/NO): YES